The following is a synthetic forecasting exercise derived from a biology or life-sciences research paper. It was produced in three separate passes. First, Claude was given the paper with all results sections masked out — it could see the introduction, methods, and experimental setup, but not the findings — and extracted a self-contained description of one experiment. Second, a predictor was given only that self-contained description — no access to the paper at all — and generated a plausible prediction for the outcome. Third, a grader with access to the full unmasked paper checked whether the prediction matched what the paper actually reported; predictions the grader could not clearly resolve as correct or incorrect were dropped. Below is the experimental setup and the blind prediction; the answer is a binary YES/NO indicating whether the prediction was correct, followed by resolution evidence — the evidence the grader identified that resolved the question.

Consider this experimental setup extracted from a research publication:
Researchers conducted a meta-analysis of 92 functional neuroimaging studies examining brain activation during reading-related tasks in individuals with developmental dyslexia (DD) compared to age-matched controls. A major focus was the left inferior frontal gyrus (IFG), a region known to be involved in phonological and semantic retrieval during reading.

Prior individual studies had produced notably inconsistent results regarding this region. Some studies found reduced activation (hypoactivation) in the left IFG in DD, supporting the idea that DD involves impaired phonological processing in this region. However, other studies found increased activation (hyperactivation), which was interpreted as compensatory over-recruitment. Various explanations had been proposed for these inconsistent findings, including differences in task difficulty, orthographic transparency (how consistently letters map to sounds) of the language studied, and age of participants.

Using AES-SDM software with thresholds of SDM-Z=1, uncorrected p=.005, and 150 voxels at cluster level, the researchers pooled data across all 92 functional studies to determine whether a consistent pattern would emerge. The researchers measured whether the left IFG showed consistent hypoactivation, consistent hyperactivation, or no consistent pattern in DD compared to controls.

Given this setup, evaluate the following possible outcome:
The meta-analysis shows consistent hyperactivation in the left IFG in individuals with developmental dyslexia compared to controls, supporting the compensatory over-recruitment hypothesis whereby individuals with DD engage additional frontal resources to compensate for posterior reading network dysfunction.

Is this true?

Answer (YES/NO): NO